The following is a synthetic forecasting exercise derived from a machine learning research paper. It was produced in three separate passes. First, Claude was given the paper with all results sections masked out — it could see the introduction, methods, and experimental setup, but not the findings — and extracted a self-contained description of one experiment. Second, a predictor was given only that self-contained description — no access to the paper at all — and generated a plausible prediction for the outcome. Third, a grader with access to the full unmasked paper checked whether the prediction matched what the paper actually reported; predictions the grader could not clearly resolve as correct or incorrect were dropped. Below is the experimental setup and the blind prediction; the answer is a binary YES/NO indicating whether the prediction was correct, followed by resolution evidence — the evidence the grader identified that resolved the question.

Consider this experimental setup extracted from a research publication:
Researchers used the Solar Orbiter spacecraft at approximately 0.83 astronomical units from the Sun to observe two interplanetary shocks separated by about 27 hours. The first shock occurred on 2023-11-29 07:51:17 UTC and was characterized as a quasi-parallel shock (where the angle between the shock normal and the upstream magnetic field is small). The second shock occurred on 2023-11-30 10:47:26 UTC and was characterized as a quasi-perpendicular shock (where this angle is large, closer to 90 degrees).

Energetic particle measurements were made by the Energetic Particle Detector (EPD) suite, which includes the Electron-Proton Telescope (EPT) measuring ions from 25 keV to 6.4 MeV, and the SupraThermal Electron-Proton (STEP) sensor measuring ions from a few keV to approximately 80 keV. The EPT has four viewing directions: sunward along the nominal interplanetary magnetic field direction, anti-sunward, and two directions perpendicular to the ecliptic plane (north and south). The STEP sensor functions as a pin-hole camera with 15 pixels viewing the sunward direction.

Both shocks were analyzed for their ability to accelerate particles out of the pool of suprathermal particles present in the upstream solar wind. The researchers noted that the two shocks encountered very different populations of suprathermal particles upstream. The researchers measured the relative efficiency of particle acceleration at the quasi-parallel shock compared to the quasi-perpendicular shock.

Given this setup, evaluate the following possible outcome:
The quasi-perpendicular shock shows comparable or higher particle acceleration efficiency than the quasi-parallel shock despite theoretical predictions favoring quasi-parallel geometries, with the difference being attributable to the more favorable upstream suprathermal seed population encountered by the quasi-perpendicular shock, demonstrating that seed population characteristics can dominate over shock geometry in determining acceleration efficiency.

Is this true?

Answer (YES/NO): NO